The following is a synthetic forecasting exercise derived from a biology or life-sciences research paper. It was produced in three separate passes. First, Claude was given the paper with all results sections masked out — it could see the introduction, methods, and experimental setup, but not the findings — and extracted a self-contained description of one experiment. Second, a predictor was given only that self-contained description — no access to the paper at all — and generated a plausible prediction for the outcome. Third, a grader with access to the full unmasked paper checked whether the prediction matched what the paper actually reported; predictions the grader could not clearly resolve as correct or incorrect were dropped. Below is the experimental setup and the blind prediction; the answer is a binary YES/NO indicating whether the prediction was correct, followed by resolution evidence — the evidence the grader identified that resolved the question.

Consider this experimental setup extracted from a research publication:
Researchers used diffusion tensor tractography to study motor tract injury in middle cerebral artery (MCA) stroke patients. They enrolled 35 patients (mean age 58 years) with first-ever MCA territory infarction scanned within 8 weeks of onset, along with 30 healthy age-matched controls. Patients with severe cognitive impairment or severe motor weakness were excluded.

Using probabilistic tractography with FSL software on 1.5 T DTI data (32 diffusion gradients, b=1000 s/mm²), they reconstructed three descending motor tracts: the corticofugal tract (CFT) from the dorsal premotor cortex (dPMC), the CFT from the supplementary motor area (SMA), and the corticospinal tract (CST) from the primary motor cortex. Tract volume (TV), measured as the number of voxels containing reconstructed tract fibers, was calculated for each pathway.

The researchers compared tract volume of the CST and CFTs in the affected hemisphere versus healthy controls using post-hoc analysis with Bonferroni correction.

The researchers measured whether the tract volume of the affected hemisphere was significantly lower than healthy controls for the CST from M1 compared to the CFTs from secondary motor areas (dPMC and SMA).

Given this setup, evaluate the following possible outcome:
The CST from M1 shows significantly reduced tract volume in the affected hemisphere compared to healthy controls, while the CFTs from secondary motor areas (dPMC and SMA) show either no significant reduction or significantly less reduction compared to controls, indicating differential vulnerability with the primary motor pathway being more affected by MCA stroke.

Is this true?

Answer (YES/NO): YES